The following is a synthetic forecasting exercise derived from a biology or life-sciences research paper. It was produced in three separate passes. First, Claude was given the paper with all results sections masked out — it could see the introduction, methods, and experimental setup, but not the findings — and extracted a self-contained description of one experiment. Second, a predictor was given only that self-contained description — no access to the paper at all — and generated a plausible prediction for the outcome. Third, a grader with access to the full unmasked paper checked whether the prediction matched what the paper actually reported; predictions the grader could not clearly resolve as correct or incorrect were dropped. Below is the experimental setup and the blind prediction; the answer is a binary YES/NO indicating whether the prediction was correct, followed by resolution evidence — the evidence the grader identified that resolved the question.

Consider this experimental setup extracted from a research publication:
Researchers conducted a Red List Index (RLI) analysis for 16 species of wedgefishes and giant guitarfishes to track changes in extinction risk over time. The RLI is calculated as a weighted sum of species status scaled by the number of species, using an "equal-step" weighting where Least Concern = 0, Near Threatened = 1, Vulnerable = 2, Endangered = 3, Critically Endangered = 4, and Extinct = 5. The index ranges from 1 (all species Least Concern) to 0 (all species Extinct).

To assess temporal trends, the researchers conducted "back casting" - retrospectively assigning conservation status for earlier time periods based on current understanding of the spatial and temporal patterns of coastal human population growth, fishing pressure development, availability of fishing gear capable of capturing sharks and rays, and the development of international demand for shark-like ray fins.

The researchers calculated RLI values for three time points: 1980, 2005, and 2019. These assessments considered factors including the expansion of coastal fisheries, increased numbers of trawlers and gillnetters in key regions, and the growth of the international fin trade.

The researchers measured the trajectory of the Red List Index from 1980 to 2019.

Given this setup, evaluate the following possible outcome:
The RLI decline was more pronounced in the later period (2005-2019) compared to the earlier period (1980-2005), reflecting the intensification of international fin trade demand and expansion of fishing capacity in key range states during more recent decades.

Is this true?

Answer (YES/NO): NO